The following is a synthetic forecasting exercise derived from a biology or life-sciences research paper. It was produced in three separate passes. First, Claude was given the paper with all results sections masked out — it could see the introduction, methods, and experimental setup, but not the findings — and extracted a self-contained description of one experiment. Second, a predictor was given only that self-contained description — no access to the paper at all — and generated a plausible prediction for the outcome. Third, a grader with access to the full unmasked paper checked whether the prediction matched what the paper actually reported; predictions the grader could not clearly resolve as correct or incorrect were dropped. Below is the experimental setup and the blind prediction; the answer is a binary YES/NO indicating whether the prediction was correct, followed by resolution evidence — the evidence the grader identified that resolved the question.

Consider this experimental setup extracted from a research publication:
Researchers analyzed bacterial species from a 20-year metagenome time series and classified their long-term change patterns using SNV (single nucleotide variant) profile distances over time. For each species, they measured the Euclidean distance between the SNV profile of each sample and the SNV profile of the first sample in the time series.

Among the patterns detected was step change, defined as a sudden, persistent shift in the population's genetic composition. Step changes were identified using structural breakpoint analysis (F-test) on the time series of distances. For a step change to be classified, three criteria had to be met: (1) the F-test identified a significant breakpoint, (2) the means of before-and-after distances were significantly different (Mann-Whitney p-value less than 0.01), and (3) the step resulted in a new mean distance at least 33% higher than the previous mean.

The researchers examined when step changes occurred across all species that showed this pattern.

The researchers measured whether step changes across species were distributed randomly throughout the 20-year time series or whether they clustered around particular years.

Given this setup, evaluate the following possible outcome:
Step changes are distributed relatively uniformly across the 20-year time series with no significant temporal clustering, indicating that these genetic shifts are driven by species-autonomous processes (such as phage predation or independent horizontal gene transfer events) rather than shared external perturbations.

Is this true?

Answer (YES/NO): NO